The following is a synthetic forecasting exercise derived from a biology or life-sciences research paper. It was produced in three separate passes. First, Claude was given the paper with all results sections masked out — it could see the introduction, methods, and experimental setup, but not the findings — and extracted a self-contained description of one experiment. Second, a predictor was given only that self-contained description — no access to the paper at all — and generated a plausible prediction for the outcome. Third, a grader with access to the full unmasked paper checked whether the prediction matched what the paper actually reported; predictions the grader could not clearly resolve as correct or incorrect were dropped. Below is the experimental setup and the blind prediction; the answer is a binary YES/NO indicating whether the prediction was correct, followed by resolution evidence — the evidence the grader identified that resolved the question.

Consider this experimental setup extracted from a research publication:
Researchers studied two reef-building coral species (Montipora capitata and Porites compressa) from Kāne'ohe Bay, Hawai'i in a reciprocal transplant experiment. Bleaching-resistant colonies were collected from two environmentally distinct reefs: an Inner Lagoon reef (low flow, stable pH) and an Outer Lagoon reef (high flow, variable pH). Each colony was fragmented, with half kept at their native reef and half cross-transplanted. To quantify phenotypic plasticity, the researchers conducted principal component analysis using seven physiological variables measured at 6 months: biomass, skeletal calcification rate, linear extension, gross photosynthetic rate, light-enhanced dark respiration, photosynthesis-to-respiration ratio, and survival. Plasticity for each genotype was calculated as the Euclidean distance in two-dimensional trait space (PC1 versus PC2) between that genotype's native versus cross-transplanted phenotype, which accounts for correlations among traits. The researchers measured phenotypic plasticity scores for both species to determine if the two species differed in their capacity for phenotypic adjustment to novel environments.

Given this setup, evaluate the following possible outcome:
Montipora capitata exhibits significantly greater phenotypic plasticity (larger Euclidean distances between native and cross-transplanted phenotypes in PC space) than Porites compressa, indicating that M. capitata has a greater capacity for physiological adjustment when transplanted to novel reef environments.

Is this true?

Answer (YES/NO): NO